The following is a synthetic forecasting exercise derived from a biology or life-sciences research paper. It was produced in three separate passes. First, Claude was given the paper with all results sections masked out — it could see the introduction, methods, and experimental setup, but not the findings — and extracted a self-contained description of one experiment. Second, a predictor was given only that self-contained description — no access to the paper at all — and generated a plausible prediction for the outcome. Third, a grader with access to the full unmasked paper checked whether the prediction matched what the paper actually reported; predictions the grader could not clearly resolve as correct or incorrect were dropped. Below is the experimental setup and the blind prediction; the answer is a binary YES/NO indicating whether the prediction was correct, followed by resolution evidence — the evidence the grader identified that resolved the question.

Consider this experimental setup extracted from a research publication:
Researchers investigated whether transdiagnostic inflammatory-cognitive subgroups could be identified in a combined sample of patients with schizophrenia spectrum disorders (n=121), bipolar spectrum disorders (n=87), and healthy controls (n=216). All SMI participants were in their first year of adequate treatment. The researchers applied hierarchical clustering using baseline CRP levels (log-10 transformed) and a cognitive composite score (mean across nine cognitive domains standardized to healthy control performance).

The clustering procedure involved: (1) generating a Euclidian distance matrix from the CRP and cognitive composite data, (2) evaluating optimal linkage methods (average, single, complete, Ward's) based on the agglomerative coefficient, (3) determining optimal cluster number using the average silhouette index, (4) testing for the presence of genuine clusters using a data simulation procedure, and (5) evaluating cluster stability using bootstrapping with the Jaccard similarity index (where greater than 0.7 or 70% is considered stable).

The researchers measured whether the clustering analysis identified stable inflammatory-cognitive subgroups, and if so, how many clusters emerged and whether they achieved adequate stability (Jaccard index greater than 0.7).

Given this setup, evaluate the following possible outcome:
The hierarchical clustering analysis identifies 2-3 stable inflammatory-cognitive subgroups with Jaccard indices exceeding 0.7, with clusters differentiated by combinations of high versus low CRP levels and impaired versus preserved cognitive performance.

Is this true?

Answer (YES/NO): YES